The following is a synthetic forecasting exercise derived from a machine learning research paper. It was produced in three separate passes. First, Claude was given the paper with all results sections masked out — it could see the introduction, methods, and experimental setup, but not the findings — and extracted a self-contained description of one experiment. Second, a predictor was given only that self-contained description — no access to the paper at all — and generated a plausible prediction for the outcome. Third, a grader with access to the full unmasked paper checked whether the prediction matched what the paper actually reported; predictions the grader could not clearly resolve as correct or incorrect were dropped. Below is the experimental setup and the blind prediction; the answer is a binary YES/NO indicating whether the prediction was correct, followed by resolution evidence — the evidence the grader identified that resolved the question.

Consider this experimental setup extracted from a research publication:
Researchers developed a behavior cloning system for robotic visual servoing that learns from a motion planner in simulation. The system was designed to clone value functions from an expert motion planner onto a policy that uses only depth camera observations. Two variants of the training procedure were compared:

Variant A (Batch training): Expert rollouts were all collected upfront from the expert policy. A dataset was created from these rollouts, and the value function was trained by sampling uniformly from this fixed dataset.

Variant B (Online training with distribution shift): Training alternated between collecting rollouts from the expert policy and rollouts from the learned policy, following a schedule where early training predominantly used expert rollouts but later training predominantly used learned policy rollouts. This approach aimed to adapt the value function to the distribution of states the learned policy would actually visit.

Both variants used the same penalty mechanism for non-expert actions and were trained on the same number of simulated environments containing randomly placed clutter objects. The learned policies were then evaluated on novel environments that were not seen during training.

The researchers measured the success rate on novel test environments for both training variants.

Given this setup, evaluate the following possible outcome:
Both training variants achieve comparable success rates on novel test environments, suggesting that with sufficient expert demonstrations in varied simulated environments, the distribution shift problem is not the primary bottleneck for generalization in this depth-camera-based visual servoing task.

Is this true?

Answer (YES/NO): NO